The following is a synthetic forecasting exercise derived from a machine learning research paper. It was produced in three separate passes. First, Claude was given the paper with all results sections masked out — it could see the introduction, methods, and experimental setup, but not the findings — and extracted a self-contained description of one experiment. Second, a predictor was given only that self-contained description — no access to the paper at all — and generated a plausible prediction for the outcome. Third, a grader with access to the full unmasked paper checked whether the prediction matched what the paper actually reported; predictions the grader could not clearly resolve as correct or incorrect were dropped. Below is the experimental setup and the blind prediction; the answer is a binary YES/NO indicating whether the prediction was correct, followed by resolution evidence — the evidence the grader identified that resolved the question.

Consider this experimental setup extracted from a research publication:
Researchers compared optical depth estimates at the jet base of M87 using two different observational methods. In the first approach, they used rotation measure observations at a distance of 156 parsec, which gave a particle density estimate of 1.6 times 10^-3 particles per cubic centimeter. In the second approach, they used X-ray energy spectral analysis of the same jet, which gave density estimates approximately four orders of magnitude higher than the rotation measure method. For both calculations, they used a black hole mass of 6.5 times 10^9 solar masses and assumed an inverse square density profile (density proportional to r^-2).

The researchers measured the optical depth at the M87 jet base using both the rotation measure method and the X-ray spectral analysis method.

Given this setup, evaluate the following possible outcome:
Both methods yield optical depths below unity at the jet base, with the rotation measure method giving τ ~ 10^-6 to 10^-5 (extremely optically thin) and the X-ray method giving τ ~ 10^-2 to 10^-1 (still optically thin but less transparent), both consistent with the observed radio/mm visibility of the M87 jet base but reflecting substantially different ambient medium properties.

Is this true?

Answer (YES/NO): NO